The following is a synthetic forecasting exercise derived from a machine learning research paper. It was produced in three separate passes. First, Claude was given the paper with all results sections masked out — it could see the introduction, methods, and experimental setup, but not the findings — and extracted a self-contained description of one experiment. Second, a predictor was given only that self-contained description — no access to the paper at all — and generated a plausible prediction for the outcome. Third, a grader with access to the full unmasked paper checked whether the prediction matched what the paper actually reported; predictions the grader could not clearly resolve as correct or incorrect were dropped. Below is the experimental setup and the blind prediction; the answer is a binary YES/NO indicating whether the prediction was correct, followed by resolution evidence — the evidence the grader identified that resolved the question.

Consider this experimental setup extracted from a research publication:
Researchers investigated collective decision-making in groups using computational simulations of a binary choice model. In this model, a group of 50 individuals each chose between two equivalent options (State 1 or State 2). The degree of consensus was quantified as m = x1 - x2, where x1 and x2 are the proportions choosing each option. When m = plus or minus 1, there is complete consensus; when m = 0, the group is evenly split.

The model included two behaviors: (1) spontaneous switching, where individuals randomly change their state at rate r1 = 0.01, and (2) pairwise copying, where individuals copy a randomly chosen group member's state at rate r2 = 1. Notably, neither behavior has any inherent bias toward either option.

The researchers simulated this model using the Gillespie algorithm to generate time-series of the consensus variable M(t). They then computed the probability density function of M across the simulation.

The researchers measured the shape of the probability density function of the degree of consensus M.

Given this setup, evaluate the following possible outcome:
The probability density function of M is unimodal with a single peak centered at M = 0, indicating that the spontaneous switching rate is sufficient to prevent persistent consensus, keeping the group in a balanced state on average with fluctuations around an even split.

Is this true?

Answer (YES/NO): NO